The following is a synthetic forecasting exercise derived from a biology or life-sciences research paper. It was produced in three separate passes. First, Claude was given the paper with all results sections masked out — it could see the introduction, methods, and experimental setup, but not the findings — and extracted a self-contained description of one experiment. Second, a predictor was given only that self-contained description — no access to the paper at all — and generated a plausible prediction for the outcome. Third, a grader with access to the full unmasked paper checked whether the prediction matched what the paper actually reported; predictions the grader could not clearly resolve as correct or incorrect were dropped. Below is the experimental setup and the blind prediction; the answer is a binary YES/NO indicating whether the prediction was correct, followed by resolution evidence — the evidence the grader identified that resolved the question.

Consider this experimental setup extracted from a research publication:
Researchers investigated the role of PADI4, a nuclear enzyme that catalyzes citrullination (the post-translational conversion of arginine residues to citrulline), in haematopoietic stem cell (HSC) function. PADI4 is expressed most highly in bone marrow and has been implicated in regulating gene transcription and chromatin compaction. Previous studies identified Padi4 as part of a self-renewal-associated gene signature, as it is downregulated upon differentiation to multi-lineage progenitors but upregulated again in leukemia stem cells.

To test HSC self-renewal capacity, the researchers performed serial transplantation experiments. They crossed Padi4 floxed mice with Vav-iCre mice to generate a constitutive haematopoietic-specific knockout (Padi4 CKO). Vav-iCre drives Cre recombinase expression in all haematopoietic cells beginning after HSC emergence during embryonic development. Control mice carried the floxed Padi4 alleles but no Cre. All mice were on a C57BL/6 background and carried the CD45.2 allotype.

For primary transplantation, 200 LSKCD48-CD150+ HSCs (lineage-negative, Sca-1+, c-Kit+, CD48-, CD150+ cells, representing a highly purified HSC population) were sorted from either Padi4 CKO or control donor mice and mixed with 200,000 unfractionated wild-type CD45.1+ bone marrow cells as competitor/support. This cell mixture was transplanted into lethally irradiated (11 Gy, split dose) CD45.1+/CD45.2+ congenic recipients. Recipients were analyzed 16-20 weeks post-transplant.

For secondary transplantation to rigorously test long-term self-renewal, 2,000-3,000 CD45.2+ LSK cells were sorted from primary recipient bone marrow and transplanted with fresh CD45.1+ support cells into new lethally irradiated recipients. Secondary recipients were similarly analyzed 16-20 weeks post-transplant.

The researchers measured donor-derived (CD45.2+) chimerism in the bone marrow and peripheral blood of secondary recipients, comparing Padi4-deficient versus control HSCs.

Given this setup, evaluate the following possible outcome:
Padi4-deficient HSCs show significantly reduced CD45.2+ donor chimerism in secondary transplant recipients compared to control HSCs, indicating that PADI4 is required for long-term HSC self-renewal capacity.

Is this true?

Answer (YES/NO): NO